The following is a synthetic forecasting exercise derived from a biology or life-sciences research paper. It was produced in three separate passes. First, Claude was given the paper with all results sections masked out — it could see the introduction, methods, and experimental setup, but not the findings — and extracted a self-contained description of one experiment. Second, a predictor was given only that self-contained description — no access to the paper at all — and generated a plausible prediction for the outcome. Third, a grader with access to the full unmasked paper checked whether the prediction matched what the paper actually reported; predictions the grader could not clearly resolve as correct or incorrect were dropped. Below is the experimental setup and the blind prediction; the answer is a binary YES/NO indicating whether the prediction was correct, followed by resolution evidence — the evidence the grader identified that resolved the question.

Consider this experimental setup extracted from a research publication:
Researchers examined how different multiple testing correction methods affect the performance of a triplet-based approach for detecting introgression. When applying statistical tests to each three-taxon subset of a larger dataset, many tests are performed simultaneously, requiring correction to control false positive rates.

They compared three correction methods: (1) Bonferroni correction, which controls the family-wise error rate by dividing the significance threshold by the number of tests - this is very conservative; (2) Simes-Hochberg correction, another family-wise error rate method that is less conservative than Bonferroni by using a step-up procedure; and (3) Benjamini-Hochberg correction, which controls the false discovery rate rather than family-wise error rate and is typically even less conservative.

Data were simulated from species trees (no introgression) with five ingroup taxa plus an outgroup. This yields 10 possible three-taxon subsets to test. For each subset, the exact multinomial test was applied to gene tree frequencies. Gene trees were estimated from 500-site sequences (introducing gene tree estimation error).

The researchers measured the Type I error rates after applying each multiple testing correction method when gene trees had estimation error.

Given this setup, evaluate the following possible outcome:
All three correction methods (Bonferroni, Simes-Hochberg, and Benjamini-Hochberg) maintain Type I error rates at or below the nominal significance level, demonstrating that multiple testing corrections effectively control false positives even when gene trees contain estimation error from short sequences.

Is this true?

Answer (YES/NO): YES